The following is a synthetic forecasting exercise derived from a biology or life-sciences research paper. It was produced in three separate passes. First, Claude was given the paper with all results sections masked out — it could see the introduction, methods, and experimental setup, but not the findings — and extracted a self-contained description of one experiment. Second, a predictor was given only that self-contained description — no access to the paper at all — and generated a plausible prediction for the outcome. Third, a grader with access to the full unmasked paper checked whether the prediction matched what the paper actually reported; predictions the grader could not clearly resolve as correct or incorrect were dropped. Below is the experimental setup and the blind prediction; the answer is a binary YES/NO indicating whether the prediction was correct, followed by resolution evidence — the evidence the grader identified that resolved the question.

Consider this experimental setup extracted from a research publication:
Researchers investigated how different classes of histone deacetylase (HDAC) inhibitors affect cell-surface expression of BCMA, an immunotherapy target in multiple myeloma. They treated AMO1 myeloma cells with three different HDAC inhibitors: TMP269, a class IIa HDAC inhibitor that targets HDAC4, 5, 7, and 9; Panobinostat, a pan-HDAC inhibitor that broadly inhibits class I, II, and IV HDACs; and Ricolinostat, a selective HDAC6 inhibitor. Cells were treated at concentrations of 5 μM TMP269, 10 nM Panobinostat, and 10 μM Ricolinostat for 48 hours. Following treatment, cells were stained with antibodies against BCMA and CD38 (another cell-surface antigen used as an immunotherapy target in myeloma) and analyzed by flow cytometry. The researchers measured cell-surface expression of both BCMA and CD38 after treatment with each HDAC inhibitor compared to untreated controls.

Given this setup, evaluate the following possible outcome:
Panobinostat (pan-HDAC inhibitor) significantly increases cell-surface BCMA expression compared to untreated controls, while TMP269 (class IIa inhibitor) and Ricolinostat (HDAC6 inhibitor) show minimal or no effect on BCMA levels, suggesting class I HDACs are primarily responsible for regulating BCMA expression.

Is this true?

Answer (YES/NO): NO